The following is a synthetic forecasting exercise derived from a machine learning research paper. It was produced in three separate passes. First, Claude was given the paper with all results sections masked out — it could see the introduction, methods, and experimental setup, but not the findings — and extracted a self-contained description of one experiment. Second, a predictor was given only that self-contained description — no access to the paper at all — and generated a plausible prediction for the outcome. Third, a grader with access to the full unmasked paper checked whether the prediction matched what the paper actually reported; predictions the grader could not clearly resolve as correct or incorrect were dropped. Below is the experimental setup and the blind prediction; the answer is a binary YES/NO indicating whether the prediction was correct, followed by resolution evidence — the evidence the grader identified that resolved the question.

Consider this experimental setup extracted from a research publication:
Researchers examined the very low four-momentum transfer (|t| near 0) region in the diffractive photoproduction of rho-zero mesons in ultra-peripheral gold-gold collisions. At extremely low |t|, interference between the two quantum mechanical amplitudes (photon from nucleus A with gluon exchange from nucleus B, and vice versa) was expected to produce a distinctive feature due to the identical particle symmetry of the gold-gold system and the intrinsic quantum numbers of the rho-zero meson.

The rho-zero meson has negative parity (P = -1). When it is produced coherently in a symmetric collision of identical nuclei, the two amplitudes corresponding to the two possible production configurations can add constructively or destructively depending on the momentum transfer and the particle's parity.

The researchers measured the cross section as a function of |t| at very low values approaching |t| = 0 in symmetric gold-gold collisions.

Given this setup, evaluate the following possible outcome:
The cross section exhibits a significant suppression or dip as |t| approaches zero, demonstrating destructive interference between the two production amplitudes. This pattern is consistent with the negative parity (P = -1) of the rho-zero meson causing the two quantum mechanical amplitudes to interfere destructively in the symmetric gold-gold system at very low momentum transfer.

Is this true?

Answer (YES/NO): YES